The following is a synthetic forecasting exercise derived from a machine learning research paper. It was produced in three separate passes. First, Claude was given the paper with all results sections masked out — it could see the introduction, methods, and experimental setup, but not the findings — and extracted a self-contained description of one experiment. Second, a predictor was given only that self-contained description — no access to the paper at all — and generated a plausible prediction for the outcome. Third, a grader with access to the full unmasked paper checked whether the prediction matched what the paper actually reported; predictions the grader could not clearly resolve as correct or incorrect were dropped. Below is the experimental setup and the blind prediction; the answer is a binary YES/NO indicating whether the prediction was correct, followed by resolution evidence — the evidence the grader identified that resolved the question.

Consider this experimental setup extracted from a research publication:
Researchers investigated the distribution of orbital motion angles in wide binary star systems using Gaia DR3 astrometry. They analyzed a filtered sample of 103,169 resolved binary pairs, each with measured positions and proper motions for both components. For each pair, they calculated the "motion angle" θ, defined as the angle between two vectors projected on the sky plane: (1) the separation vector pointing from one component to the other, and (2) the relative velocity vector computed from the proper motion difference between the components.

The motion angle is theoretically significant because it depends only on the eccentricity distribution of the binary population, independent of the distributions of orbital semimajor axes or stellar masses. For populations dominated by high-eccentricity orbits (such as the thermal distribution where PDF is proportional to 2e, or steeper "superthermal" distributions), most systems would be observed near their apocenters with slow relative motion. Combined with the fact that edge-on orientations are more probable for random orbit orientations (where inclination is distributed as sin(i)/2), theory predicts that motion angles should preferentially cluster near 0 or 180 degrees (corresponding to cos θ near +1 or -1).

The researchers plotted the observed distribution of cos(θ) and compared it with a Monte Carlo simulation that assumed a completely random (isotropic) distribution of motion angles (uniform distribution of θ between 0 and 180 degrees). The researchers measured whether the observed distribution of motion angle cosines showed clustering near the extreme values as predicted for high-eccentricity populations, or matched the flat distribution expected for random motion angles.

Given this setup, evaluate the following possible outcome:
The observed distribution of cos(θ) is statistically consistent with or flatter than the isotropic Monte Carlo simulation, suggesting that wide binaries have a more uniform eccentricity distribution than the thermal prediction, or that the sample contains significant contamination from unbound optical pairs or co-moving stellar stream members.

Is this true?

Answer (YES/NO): NO